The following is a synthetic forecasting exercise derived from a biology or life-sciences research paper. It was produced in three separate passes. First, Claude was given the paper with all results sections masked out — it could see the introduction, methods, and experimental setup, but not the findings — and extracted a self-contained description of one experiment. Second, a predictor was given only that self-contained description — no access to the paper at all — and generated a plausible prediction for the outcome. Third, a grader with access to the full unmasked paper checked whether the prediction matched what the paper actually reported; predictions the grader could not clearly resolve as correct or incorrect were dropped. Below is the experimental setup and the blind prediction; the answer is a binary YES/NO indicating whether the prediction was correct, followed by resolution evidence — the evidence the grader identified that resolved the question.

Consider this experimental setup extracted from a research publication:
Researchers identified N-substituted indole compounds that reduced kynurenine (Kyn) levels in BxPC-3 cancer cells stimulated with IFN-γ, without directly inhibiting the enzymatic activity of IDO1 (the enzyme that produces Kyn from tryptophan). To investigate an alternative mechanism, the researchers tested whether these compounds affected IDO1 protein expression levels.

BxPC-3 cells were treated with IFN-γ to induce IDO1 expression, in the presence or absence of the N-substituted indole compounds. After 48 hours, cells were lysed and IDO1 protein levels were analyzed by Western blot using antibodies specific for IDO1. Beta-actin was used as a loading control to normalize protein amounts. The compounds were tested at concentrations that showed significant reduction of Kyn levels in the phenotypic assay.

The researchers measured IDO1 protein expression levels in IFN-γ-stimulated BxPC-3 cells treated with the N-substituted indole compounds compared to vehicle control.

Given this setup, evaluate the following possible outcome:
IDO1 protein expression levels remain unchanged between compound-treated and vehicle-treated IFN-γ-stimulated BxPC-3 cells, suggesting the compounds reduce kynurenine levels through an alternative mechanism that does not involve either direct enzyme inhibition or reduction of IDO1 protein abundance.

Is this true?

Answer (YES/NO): YES